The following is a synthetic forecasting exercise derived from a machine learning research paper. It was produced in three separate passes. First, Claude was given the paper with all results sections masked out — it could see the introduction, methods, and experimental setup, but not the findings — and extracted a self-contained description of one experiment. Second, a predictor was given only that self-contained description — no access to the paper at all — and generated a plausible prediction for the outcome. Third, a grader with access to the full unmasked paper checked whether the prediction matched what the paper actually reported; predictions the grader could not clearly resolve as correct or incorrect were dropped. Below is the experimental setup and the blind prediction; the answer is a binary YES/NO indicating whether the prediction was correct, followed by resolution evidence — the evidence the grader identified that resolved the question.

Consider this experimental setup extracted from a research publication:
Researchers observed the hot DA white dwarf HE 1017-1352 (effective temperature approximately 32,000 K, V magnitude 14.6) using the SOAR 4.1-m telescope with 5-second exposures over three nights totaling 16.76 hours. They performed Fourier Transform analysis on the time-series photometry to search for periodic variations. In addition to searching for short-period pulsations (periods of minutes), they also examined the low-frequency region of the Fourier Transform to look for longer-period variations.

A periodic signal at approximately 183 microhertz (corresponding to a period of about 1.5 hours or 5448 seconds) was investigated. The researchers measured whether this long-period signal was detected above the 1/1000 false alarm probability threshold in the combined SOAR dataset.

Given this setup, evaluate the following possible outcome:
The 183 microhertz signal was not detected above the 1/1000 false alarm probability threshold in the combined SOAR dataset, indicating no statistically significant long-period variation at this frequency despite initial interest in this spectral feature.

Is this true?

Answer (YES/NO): NO